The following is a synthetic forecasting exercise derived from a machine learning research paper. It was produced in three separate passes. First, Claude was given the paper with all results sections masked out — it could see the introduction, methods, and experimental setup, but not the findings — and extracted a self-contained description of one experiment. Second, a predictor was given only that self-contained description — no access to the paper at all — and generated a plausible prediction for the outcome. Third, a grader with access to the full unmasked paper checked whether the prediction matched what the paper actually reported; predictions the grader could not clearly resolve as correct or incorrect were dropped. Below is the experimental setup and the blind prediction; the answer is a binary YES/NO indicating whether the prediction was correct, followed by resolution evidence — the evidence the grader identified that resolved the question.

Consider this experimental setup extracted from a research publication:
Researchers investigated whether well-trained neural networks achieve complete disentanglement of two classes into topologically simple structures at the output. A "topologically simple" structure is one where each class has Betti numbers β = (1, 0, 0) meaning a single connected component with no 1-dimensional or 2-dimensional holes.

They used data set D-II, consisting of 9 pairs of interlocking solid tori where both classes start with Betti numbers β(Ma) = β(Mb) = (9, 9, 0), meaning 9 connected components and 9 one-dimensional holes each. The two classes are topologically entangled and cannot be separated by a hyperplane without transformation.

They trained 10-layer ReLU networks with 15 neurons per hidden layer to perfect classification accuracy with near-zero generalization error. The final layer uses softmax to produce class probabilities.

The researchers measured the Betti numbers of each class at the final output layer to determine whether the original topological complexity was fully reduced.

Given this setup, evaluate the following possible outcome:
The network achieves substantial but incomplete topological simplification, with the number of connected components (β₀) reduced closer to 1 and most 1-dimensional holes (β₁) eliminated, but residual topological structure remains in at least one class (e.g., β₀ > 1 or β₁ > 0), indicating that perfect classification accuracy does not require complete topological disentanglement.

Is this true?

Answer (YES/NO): NO